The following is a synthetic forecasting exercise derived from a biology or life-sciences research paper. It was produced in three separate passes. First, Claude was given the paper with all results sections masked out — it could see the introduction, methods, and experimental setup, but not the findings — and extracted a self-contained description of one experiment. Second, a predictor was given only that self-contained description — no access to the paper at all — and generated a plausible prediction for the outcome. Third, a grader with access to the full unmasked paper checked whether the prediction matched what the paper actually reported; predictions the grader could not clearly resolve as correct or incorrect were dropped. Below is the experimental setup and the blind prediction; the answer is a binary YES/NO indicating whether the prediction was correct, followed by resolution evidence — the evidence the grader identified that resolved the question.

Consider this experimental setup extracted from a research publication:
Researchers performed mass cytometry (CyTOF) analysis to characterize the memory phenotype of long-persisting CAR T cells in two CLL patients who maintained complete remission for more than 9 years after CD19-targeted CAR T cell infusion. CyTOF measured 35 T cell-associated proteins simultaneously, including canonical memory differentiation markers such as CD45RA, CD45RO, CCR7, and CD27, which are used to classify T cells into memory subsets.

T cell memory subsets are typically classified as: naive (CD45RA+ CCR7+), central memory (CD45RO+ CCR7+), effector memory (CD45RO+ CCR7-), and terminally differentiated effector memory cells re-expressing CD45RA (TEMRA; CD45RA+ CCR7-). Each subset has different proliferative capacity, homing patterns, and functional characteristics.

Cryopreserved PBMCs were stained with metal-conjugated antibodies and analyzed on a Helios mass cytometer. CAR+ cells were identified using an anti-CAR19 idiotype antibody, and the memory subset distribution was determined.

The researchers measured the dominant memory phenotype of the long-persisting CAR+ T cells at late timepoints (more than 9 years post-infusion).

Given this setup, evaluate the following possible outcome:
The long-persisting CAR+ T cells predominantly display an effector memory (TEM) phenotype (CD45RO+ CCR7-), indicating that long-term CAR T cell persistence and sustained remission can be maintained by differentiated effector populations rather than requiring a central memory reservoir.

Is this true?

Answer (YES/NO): NO